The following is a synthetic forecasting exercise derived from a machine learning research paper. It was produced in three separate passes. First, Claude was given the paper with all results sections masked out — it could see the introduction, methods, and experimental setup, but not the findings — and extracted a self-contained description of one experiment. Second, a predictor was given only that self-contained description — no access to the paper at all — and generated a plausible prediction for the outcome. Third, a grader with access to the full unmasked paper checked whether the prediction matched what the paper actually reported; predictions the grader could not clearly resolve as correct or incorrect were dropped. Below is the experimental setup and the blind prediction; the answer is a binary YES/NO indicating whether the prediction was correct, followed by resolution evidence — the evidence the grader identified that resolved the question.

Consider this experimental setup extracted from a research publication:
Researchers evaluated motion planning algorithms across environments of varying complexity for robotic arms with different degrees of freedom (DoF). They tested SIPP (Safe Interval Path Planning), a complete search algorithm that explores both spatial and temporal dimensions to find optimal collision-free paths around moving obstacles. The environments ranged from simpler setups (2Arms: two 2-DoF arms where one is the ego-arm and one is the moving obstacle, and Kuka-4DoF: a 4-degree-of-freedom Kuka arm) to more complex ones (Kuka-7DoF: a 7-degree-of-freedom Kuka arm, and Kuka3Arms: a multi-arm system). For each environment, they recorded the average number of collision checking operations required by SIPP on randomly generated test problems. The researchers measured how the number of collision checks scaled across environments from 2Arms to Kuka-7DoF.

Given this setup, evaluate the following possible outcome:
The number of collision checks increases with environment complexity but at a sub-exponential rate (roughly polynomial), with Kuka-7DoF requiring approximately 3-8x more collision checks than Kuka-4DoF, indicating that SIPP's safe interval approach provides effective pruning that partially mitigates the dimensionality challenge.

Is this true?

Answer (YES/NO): NO